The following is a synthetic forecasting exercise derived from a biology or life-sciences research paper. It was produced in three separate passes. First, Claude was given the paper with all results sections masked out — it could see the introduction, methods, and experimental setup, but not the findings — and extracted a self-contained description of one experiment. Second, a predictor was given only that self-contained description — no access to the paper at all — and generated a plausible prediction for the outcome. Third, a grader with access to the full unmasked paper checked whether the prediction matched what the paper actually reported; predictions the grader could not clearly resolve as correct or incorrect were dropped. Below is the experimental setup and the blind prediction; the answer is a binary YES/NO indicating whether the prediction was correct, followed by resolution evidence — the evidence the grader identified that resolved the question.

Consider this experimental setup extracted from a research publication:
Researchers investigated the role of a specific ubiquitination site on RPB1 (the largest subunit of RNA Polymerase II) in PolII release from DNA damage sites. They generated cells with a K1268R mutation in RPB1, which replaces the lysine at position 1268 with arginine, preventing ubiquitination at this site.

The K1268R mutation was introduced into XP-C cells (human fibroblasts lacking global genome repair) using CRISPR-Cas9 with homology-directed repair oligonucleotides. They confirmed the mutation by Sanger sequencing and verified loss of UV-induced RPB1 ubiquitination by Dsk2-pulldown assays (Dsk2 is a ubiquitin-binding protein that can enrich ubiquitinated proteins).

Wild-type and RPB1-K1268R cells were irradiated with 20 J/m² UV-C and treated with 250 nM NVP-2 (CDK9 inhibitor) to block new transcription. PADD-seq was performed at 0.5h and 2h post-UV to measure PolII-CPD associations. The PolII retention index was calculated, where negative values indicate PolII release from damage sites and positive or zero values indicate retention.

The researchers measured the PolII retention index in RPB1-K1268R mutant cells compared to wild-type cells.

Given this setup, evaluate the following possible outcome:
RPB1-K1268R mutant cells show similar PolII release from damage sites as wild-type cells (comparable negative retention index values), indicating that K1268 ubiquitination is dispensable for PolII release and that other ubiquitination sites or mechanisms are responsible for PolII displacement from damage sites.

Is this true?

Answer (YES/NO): NO